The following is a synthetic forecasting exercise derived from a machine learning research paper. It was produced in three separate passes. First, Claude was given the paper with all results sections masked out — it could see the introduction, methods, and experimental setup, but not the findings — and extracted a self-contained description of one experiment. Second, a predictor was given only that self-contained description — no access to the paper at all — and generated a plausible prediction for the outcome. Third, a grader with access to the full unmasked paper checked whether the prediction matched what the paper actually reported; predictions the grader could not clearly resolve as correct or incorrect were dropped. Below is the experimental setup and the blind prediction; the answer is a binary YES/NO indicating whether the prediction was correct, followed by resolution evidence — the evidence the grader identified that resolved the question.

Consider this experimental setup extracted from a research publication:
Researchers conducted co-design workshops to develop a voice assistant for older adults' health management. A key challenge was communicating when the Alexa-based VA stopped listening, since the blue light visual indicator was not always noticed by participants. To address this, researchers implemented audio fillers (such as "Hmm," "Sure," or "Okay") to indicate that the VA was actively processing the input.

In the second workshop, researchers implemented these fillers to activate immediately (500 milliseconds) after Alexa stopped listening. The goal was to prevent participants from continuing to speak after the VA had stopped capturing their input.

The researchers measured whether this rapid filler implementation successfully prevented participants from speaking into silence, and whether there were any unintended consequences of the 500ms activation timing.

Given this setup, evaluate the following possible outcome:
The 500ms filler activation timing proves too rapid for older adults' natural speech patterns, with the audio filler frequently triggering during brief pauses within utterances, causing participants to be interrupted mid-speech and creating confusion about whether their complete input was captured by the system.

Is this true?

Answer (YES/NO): NO